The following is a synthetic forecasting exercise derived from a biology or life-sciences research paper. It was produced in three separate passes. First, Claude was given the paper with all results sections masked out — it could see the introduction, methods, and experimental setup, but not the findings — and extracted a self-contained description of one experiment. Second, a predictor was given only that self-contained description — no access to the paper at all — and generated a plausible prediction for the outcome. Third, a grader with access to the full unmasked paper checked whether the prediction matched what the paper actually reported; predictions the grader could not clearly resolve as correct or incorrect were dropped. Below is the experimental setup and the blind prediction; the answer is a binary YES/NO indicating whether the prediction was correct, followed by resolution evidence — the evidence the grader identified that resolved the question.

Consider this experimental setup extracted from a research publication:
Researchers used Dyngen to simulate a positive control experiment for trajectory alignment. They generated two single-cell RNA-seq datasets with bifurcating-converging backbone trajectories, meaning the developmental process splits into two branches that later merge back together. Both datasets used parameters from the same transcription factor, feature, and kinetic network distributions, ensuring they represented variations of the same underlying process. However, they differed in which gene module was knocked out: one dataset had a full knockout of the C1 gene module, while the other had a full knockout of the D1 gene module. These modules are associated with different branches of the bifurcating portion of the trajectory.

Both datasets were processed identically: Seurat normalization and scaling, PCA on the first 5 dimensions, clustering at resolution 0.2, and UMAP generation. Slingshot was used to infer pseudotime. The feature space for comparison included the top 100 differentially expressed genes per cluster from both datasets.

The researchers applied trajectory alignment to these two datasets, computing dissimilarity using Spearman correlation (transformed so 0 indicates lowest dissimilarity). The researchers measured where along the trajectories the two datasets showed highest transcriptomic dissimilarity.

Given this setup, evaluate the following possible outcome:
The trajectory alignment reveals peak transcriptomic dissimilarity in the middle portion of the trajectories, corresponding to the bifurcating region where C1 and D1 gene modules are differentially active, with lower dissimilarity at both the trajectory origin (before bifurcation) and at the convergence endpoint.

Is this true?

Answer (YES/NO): YES